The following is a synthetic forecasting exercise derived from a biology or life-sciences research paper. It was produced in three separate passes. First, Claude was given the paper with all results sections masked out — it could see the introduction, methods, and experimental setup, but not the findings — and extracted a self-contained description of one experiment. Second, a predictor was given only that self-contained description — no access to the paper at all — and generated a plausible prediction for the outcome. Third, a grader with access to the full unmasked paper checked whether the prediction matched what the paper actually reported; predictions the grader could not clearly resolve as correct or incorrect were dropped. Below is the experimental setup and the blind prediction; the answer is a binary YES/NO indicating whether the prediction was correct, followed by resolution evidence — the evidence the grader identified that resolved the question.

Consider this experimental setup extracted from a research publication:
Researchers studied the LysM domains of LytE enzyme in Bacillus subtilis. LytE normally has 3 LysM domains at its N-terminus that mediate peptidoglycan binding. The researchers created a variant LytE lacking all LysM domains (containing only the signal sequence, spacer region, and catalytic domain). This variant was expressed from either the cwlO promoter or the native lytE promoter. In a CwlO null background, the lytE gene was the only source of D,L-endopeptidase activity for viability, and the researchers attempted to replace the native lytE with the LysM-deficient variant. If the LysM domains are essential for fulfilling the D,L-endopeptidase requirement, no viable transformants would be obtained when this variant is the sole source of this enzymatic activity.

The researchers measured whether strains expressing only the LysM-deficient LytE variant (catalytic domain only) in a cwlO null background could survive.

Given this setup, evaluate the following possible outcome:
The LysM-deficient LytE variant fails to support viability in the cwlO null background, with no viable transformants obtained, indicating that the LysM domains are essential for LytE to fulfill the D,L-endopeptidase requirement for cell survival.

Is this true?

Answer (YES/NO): YES